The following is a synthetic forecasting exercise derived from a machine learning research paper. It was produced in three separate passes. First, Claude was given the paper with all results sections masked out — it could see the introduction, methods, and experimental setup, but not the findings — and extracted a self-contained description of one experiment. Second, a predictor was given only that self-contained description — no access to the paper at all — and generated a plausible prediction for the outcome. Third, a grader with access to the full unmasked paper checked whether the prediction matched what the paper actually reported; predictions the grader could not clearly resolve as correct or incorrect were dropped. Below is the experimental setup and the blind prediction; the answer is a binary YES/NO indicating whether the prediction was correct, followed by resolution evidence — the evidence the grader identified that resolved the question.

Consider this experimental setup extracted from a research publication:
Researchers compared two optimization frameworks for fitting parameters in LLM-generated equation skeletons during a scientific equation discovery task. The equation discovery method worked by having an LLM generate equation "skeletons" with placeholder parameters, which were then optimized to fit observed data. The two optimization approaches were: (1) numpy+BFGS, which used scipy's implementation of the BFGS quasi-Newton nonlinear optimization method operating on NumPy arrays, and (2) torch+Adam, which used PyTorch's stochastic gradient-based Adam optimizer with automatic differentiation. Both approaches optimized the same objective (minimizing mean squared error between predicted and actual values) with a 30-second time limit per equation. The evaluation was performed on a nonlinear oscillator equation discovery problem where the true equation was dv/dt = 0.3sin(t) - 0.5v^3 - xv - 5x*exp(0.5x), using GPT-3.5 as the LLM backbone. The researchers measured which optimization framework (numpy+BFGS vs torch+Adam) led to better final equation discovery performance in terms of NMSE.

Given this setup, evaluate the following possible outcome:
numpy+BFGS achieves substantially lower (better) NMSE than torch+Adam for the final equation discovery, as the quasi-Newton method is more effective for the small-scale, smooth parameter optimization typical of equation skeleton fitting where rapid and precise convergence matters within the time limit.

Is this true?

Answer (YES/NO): NO